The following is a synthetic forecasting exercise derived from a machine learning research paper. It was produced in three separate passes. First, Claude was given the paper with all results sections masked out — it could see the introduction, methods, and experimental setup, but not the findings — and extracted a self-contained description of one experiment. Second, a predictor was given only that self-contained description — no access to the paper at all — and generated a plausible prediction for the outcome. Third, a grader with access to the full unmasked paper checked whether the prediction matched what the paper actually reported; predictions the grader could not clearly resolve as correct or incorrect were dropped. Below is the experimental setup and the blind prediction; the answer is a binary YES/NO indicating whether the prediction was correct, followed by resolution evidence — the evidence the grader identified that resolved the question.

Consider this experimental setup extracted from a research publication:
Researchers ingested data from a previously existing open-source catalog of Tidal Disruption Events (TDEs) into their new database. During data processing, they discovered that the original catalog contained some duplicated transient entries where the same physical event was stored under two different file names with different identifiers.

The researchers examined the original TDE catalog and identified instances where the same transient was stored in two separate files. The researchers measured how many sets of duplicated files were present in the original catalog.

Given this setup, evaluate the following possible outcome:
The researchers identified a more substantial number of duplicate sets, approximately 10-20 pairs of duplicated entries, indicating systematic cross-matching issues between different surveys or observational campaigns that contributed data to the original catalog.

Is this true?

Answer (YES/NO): NO